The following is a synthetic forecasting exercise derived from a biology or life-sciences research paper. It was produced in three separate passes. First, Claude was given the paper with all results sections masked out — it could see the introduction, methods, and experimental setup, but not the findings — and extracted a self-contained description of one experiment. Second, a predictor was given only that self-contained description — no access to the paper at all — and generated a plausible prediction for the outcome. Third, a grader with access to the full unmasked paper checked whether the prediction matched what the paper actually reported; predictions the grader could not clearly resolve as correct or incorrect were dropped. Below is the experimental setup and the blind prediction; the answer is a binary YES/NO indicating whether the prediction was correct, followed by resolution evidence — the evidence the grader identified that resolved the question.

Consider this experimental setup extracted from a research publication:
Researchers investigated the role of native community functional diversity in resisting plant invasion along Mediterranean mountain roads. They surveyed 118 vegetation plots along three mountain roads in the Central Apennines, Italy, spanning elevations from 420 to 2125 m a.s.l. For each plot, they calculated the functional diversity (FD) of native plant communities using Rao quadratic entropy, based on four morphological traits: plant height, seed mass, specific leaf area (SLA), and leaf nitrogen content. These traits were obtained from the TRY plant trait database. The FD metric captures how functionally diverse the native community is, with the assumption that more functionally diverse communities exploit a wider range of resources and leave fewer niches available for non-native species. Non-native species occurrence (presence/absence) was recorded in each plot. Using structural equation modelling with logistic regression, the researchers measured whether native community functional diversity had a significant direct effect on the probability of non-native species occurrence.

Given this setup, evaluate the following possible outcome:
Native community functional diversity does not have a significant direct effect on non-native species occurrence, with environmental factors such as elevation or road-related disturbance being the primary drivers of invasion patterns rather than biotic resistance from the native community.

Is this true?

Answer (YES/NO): NO